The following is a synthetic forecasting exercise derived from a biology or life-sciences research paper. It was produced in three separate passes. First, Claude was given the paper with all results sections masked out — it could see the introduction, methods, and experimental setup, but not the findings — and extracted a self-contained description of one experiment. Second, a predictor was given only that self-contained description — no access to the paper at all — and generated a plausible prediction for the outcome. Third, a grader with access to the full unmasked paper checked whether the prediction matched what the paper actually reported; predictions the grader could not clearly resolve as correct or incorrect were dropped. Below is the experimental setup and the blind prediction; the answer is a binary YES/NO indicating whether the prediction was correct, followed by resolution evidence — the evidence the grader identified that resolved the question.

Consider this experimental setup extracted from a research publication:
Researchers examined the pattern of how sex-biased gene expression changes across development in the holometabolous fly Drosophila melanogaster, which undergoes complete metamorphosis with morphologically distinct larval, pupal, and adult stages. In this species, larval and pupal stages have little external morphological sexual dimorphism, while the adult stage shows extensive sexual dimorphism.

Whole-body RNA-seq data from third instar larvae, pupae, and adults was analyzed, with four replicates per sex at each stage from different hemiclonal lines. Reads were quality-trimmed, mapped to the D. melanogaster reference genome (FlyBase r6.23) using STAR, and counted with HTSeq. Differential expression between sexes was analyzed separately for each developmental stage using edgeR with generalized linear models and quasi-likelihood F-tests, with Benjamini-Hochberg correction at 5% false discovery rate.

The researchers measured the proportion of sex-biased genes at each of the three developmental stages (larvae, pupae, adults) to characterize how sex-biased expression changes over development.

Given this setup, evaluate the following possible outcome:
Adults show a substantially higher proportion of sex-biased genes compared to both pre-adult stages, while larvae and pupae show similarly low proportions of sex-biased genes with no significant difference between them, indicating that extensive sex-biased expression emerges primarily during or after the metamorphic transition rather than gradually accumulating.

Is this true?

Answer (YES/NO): YES